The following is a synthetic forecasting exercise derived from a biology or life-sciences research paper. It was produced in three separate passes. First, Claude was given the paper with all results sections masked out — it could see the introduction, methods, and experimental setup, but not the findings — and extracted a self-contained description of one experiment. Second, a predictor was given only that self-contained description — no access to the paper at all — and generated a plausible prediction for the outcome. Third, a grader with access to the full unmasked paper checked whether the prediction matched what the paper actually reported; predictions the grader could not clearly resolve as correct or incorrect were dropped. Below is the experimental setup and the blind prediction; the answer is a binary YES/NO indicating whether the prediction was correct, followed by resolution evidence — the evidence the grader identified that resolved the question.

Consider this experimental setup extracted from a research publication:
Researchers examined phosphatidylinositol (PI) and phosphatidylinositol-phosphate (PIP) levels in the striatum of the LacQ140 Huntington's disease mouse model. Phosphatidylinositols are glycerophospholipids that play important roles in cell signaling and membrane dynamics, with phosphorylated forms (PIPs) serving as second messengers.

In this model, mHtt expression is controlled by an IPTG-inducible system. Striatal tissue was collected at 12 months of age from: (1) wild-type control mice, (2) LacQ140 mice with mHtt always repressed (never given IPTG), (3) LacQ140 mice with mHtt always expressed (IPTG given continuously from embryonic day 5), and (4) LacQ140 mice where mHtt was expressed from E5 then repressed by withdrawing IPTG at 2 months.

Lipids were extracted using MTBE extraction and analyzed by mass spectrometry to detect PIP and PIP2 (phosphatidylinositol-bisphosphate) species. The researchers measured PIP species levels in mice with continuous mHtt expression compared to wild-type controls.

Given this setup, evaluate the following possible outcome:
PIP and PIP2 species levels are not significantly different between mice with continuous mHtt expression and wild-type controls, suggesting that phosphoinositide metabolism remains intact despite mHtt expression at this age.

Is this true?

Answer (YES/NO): YES